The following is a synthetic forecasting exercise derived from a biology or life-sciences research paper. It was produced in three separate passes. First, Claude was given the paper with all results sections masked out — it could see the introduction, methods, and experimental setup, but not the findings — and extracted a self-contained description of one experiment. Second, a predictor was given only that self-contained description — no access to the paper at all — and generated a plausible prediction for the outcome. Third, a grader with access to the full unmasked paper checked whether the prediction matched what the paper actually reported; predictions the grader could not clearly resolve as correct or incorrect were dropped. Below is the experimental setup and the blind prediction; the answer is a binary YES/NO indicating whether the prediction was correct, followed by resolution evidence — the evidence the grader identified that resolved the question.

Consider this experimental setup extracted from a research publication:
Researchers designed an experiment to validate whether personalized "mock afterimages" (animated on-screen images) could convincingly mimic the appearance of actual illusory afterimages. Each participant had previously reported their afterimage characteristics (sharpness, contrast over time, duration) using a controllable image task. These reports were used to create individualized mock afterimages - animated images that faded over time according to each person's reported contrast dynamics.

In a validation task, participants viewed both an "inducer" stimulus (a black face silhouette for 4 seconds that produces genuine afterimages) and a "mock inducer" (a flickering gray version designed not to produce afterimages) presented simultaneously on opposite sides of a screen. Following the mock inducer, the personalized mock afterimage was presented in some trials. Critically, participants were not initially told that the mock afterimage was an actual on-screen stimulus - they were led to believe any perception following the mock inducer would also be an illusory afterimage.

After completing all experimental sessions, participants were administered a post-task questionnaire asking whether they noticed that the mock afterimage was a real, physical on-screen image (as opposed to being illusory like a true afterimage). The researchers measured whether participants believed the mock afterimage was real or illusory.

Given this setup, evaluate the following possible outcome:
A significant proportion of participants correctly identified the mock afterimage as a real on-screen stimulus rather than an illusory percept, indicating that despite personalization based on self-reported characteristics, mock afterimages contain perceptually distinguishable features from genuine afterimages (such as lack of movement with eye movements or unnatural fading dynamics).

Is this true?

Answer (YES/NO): NO